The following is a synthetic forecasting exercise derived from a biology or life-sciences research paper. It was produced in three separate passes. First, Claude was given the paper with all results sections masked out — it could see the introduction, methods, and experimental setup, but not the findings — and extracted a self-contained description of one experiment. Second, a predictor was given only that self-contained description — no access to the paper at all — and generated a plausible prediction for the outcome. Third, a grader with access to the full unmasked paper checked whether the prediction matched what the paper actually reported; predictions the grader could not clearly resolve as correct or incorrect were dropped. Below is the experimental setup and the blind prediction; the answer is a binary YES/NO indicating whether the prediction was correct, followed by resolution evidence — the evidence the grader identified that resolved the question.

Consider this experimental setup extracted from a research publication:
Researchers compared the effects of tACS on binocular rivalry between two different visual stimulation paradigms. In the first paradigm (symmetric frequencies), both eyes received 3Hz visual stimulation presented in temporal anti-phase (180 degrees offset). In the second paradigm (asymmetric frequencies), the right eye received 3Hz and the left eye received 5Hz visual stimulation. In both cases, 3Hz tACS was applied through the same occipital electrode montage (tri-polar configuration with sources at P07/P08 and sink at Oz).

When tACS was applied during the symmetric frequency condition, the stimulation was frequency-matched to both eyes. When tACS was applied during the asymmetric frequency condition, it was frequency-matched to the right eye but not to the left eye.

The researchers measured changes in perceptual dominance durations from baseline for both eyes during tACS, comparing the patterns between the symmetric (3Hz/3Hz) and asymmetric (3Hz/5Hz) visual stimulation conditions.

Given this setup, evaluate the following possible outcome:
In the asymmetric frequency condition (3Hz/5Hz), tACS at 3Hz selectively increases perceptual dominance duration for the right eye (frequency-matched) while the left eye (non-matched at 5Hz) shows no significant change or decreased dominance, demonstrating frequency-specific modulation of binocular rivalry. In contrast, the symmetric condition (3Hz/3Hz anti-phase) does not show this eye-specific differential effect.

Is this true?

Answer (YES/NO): NO